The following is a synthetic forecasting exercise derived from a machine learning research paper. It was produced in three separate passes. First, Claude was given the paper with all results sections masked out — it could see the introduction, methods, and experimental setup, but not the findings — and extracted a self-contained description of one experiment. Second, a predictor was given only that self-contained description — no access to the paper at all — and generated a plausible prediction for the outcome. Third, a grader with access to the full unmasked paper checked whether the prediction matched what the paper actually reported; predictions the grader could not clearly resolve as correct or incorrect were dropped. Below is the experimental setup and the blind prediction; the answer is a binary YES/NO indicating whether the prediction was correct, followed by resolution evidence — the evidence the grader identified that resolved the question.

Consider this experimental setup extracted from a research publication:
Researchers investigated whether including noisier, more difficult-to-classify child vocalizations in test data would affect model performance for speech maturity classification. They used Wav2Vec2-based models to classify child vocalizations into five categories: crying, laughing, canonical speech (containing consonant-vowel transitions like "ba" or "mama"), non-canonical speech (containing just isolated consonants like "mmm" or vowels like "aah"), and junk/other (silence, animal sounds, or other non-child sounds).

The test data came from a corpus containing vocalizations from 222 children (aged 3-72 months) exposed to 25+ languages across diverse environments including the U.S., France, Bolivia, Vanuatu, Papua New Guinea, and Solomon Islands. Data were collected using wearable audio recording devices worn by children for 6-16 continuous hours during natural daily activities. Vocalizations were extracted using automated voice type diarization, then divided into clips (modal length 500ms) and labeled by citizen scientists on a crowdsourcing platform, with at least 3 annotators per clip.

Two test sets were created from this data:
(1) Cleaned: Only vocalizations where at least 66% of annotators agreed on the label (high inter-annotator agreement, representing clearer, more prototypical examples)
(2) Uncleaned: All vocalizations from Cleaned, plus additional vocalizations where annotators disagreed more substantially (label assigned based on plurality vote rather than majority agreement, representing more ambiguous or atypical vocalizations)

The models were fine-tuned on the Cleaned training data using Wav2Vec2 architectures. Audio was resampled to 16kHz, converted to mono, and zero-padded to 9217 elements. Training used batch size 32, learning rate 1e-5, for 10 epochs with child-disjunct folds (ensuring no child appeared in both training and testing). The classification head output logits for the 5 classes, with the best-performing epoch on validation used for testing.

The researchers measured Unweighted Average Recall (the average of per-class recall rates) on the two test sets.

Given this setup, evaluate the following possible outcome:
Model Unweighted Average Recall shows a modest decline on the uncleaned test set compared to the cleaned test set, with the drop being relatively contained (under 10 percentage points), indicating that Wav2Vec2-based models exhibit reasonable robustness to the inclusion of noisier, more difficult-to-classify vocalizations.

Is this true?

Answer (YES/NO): YES